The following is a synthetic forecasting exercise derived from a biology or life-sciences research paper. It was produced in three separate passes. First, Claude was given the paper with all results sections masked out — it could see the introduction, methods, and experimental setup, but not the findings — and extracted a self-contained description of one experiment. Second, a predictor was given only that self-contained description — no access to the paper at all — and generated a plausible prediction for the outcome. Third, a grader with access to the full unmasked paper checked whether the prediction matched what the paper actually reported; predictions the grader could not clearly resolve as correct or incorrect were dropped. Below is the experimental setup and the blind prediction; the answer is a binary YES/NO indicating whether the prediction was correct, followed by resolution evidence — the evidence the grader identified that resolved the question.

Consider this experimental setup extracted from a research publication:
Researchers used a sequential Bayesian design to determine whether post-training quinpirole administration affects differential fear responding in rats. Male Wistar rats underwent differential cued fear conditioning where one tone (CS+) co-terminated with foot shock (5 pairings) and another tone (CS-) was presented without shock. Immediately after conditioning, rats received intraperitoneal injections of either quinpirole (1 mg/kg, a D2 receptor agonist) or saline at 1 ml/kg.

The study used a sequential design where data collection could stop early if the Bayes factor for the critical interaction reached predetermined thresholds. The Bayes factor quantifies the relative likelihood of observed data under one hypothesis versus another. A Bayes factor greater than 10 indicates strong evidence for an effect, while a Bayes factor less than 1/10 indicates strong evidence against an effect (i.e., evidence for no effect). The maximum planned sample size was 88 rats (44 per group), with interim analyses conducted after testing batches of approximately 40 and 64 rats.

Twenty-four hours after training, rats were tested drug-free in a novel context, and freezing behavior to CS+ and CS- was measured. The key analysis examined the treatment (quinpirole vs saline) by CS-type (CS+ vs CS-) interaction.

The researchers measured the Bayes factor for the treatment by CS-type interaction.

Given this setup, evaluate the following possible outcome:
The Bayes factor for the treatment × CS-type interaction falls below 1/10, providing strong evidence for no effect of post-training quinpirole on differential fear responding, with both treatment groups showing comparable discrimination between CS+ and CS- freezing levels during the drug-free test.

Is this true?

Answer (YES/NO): NO